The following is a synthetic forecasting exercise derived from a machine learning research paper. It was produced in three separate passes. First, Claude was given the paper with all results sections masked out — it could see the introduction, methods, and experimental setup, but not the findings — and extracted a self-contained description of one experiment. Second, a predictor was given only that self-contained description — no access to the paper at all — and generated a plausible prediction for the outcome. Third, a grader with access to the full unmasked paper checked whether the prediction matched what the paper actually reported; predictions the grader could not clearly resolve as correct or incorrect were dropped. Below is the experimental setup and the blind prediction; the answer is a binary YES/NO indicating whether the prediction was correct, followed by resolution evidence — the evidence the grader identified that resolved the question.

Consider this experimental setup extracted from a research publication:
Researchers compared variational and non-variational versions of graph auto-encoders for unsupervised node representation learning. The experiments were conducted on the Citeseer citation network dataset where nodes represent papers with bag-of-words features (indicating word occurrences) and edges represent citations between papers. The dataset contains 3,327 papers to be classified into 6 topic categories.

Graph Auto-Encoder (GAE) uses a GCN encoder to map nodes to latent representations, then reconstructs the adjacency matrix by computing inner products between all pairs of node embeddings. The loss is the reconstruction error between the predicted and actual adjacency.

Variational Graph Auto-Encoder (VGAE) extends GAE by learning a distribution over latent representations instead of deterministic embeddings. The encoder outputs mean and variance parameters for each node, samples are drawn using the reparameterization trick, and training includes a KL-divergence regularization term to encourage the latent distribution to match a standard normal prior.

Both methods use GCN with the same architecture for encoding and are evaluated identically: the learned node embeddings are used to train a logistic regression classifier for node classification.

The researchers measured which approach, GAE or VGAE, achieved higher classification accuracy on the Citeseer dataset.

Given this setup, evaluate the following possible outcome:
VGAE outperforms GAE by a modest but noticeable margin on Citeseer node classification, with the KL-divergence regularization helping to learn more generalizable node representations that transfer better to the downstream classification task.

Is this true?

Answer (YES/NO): NO